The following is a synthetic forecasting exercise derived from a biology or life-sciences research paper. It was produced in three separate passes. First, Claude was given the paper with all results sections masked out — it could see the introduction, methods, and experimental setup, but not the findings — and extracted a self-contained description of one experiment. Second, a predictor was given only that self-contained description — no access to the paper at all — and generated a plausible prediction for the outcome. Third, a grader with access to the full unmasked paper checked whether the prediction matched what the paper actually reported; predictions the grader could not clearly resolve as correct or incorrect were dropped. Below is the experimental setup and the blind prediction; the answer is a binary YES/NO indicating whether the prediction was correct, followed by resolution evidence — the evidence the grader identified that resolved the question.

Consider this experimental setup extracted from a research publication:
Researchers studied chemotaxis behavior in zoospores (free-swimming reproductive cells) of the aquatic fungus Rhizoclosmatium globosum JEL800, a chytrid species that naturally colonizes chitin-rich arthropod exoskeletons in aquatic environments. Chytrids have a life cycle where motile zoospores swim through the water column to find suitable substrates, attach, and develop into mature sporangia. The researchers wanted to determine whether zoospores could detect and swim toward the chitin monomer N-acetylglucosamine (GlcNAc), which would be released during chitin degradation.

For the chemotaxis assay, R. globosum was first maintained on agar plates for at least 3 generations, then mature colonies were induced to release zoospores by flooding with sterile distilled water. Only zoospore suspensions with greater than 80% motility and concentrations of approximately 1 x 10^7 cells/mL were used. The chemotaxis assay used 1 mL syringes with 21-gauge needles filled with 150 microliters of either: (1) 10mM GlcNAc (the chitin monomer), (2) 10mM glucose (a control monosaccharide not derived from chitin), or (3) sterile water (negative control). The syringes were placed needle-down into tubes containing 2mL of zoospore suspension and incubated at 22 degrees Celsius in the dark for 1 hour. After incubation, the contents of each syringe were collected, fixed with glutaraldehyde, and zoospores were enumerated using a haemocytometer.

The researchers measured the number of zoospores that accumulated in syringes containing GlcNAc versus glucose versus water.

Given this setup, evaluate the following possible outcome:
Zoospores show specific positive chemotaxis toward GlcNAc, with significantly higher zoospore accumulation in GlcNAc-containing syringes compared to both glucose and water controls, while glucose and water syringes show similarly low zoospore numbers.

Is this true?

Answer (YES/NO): YES